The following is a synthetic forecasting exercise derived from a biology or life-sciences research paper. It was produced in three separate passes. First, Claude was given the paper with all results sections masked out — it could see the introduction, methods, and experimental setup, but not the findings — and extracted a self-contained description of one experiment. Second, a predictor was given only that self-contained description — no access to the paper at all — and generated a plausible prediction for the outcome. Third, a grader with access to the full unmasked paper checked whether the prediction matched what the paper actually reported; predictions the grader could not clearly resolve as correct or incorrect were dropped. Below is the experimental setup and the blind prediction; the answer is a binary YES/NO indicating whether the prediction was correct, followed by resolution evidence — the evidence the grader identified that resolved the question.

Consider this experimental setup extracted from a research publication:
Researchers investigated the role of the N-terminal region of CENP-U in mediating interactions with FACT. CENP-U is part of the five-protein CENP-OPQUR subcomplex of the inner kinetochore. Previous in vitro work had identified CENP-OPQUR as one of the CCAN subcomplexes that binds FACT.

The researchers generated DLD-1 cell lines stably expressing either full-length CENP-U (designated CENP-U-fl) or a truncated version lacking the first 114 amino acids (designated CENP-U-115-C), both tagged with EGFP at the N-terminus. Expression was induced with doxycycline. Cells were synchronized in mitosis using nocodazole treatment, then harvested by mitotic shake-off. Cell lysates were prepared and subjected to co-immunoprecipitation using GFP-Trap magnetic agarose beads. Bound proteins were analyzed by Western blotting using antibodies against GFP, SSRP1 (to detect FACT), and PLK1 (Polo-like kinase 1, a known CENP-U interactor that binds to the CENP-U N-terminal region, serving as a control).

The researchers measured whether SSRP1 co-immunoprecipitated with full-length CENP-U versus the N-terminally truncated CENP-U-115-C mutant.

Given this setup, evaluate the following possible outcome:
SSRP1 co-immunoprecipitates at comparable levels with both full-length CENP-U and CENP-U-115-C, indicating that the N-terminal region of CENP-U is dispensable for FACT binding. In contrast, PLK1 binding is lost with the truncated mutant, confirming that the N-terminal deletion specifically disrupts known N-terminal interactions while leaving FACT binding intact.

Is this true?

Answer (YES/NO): NO